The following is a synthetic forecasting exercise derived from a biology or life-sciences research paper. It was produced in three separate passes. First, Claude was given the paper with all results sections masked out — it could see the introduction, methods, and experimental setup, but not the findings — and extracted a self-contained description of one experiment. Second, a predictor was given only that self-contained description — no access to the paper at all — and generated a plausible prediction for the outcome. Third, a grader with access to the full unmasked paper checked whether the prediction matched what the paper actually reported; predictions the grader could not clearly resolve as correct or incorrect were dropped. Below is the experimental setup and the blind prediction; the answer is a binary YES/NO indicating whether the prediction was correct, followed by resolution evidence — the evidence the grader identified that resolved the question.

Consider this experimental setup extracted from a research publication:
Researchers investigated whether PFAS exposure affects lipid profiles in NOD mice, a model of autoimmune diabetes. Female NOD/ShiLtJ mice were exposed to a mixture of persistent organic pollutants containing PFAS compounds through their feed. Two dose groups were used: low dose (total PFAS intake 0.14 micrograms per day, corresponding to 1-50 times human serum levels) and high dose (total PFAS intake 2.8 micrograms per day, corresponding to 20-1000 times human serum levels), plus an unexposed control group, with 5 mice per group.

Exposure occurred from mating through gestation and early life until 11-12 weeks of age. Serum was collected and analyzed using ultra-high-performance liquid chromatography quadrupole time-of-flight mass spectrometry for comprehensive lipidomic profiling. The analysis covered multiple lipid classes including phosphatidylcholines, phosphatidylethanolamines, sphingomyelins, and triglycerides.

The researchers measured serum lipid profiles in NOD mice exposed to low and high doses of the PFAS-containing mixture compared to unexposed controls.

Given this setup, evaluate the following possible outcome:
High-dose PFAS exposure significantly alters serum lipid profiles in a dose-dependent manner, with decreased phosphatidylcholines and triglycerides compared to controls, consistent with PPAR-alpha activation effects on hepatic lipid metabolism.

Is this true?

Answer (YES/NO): YES